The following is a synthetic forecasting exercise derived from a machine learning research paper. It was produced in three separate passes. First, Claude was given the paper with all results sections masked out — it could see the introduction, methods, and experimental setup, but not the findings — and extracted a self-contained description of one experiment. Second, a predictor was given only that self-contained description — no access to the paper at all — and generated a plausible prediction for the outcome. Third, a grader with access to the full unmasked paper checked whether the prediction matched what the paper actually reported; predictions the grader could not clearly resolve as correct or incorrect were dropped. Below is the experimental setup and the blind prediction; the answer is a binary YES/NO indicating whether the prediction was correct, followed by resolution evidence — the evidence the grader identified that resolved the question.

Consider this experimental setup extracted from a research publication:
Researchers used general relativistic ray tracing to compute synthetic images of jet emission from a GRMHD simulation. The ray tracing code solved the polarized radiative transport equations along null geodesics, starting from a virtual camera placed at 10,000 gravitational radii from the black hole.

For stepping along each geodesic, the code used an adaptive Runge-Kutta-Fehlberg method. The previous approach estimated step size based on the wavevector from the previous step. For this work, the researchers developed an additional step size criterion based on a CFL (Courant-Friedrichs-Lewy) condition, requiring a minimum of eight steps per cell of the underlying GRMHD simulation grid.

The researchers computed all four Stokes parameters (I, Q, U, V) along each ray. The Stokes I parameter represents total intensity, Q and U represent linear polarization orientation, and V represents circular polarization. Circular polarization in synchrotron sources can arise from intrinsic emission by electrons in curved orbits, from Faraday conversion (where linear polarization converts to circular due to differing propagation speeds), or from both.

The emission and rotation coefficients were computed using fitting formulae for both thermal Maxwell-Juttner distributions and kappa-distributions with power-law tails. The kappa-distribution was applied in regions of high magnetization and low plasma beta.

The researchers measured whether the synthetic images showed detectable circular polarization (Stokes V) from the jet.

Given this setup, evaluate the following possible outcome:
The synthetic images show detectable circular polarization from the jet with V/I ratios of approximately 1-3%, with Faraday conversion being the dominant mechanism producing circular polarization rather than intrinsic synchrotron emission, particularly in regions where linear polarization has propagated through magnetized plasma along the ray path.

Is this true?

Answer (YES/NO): NO